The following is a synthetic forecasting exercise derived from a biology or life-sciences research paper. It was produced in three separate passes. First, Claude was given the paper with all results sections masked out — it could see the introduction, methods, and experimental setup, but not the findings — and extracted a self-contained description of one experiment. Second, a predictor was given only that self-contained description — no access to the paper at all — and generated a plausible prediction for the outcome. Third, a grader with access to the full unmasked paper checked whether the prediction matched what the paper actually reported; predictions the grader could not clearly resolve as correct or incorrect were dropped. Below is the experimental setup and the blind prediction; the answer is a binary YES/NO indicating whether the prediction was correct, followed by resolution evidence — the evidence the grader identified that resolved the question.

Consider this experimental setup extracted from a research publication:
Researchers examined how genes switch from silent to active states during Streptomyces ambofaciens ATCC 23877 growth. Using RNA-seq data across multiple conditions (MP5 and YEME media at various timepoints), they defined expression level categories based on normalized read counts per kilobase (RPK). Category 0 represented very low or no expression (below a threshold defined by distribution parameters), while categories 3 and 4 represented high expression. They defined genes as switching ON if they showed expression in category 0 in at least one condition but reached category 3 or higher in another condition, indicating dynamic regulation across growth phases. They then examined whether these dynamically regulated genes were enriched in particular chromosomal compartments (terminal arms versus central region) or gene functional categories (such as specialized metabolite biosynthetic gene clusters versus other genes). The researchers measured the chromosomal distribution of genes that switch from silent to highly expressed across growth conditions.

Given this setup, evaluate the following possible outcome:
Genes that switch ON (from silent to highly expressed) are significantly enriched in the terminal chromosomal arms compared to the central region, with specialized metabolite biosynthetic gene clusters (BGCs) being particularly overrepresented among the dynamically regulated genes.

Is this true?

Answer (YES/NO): YES